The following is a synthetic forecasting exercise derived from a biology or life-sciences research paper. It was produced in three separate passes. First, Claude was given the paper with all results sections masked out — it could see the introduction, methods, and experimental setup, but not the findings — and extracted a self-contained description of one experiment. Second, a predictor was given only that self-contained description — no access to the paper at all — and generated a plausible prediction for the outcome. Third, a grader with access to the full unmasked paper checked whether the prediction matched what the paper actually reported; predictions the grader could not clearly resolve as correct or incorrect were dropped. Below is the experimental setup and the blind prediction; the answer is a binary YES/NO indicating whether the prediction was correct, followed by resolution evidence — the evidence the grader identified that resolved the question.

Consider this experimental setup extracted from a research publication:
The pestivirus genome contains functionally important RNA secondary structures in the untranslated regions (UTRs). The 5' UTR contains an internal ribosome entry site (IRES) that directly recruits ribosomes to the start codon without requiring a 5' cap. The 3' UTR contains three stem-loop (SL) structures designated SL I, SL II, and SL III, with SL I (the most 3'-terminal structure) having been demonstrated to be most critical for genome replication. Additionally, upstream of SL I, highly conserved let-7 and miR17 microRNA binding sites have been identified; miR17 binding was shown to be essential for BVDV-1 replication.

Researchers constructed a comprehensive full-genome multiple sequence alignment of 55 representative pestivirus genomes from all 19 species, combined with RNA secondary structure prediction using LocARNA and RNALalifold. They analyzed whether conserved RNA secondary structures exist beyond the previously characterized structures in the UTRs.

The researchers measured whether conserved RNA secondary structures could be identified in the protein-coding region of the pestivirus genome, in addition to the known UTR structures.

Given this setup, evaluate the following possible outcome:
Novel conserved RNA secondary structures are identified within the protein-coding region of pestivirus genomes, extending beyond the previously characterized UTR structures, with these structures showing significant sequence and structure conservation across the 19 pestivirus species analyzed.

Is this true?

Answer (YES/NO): YES